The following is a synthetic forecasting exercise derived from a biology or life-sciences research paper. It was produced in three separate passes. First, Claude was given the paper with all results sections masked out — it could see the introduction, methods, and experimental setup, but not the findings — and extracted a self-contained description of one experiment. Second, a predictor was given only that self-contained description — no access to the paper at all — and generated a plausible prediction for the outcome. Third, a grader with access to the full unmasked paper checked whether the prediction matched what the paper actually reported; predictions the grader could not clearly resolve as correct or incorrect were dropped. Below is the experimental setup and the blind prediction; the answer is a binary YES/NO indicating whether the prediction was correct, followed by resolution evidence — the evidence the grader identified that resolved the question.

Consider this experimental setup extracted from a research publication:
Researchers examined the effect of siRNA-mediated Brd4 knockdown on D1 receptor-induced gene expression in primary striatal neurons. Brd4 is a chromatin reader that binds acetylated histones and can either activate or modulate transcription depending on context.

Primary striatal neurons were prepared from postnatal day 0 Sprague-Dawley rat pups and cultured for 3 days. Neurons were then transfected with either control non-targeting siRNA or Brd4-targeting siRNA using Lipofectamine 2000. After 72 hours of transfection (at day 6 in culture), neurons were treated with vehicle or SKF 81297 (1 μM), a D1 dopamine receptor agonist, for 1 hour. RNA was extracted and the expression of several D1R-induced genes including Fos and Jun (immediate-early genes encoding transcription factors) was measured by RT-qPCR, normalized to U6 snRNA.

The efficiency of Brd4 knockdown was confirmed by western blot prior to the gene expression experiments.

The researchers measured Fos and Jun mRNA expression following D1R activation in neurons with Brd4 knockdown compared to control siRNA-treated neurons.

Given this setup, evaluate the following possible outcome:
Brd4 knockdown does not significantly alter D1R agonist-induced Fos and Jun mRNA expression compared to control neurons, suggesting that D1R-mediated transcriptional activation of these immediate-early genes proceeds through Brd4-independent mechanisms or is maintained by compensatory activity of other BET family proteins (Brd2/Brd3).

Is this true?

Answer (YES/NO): NO